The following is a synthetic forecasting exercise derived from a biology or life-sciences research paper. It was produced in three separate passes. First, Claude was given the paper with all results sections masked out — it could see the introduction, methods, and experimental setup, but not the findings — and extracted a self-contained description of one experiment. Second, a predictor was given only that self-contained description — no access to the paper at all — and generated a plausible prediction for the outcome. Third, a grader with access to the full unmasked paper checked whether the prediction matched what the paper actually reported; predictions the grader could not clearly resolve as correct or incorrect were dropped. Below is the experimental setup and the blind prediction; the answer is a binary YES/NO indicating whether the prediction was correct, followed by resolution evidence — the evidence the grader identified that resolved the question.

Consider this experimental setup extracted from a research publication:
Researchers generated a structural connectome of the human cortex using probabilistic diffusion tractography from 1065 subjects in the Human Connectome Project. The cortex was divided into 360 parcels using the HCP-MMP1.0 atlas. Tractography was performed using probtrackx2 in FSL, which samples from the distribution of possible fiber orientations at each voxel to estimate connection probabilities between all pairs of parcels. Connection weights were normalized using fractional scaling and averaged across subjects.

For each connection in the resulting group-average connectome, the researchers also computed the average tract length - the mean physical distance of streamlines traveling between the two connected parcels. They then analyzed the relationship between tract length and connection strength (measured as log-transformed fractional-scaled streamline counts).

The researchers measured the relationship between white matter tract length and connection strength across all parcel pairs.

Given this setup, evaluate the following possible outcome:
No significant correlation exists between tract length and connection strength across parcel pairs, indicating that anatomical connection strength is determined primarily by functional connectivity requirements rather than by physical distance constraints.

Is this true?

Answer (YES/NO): NO